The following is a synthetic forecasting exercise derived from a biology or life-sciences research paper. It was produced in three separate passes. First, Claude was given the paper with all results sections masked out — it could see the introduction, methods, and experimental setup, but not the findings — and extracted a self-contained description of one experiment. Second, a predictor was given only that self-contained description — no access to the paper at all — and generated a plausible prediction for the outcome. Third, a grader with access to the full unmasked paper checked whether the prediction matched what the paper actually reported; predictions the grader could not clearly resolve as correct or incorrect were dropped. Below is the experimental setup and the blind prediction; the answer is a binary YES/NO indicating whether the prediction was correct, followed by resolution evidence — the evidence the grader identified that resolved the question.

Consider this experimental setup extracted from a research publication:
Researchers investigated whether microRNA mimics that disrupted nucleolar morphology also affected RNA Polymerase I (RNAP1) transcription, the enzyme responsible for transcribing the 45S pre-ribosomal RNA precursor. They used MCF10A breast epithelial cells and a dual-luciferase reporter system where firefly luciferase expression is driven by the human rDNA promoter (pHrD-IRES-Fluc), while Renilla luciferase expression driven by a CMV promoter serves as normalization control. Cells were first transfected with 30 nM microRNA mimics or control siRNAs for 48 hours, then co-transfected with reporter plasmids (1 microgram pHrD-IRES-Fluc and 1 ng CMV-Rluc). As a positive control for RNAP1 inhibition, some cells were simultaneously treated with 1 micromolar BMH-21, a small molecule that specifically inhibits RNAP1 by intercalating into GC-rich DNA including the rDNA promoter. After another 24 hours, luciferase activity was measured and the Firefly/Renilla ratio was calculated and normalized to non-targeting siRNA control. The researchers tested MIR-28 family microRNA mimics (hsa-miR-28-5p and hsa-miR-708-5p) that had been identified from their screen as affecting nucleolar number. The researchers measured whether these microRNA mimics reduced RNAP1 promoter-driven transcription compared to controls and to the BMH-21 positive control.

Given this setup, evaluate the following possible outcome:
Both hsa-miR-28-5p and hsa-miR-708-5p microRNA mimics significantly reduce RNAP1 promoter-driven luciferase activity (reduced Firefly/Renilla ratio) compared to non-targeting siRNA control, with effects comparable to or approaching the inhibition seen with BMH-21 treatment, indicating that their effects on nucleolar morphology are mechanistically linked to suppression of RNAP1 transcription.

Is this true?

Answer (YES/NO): NO